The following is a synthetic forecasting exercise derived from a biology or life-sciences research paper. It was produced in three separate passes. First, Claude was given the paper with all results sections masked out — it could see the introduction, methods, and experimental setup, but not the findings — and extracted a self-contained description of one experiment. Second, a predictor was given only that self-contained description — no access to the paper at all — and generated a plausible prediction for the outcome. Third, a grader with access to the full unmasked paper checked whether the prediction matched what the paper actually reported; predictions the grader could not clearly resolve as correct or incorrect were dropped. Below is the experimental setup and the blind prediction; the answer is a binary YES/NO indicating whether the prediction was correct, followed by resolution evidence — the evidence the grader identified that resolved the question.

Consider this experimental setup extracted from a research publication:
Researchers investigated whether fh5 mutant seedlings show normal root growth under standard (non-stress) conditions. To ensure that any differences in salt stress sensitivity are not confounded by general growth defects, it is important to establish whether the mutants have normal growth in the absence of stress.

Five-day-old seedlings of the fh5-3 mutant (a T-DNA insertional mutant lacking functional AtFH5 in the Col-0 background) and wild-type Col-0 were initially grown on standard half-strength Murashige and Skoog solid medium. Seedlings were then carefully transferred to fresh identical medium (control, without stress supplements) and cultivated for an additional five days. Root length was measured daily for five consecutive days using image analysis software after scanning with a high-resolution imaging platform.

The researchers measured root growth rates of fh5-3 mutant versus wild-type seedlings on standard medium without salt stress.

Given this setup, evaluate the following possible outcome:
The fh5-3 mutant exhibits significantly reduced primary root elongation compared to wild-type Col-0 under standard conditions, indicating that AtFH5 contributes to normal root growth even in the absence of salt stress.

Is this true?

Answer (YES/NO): NO